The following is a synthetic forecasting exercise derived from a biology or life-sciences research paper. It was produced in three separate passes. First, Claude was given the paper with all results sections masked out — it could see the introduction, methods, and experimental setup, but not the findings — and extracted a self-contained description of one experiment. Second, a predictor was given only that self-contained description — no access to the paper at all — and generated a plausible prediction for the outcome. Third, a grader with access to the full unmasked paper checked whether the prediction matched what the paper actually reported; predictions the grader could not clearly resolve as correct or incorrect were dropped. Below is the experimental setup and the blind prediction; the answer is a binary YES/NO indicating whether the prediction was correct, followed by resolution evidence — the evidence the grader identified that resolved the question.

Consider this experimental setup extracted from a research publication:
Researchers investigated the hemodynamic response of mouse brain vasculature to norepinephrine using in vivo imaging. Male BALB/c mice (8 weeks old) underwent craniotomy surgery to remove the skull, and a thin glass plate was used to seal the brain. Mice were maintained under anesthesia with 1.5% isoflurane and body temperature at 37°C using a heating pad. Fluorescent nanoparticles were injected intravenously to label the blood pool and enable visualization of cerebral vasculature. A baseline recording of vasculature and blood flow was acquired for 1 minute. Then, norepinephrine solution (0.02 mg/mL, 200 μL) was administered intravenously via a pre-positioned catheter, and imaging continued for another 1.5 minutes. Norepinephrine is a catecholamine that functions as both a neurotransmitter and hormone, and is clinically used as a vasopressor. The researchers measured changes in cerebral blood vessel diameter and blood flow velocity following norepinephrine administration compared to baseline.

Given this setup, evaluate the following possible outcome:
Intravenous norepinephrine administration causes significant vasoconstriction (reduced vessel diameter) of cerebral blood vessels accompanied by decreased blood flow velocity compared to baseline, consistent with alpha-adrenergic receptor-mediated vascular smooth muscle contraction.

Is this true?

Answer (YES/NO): NO